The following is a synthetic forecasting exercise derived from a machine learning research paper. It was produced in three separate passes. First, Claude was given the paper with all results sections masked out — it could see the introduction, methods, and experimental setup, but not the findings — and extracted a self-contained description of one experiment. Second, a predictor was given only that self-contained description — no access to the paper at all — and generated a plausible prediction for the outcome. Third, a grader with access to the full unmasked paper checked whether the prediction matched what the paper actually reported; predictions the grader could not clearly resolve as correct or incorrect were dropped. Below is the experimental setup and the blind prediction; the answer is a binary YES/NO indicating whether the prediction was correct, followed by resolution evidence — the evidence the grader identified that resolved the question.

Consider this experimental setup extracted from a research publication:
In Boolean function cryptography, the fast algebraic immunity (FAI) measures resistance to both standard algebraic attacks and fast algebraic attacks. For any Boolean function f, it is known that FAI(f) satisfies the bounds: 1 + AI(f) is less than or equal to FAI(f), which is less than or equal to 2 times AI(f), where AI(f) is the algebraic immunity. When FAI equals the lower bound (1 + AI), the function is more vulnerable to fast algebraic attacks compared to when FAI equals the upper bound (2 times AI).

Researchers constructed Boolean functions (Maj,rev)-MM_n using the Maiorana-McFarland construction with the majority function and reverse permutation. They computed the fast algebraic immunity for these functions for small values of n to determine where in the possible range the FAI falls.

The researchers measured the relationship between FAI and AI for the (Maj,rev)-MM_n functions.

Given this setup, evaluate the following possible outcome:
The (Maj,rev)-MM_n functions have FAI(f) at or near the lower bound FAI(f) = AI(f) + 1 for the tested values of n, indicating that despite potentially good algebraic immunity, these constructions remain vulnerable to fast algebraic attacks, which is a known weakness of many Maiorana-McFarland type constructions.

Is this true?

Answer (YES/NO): YES